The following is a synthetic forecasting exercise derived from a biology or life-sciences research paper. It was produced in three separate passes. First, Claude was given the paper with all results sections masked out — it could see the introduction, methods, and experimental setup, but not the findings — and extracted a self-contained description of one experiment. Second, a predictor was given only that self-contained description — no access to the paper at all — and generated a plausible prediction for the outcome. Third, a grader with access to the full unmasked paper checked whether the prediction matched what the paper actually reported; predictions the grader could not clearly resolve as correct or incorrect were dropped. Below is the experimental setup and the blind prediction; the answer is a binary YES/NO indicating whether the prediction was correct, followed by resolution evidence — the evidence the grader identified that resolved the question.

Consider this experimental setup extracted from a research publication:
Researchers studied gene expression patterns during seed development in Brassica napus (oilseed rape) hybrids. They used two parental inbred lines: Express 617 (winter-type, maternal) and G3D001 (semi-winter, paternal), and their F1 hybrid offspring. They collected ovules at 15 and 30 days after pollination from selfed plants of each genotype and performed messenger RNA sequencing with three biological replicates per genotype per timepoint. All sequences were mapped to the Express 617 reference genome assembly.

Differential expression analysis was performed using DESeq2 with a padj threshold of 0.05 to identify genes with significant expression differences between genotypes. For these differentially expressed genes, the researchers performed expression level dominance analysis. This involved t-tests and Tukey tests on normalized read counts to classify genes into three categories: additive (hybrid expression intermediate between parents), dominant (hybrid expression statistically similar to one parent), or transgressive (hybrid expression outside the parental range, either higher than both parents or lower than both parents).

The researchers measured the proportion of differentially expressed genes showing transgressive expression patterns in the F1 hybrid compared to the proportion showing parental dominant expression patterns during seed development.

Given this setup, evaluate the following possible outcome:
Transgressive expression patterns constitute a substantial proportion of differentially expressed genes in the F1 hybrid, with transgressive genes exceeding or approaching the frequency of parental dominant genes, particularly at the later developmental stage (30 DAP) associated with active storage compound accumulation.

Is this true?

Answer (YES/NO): NO